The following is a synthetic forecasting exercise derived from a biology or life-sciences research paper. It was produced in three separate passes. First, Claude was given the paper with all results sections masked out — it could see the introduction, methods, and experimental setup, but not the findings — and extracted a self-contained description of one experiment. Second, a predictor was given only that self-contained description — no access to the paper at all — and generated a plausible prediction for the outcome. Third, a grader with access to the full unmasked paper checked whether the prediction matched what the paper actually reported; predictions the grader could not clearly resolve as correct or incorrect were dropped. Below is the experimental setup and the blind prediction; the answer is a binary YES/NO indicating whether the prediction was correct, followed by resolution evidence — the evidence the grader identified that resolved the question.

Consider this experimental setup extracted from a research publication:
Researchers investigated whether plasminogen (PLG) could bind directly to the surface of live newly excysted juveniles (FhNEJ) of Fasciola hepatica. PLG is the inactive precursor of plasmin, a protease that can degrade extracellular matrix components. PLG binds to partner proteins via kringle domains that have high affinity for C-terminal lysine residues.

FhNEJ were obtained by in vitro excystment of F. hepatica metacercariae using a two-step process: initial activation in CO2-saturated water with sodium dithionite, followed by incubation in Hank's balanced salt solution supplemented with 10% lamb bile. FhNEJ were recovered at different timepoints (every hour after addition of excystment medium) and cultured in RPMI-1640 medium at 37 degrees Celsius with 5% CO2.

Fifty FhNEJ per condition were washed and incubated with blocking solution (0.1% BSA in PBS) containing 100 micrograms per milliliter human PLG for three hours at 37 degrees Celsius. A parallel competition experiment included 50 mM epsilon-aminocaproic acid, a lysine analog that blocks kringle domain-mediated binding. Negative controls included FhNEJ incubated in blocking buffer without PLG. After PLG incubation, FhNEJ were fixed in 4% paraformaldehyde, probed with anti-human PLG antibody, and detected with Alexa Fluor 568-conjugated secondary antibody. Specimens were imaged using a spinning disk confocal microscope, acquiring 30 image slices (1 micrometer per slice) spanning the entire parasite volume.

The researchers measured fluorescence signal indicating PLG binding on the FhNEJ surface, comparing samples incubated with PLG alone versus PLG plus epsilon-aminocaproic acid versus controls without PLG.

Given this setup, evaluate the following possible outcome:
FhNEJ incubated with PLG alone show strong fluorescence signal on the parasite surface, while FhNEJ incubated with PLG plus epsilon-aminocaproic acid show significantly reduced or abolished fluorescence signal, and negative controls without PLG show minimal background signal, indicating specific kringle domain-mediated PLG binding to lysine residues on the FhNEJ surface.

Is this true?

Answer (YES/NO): YES